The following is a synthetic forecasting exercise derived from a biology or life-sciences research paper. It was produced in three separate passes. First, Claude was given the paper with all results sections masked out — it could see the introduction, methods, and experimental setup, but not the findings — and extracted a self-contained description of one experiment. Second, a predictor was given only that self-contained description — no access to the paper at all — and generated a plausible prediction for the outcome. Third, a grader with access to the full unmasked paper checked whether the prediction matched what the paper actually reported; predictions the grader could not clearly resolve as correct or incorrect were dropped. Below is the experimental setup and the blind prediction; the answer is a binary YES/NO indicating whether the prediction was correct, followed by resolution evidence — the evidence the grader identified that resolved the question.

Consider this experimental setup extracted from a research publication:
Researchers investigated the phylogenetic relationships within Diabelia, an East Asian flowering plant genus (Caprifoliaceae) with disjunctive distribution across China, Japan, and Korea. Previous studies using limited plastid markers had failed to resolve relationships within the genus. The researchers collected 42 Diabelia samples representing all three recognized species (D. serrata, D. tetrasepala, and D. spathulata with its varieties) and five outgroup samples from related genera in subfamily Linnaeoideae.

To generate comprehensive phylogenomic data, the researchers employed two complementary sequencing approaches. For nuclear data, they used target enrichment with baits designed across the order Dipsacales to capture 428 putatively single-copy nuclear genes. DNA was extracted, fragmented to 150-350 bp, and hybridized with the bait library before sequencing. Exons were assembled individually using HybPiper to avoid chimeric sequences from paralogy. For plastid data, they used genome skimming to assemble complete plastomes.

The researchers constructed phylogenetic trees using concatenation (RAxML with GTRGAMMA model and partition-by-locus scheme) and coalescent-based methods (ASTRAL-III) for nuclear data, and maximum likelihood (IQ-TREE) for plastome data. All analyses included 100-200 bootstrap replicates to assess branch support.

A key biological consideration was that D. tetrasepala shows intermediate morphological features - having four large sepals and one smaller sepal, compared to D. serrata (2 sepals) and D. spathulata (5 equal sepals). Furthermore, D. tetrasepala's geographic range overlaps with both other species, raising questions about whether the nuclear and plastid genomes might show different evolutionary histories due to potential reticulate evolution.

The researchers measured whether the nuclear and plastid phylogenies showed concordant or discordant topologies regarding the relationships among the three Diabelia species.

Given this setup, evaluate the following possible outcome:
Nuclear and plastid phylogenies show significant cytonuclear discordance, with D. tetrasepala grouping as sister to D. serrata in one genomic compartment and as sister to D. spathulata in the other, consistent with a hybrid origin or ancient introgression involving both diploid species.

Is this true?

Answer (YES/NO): NO